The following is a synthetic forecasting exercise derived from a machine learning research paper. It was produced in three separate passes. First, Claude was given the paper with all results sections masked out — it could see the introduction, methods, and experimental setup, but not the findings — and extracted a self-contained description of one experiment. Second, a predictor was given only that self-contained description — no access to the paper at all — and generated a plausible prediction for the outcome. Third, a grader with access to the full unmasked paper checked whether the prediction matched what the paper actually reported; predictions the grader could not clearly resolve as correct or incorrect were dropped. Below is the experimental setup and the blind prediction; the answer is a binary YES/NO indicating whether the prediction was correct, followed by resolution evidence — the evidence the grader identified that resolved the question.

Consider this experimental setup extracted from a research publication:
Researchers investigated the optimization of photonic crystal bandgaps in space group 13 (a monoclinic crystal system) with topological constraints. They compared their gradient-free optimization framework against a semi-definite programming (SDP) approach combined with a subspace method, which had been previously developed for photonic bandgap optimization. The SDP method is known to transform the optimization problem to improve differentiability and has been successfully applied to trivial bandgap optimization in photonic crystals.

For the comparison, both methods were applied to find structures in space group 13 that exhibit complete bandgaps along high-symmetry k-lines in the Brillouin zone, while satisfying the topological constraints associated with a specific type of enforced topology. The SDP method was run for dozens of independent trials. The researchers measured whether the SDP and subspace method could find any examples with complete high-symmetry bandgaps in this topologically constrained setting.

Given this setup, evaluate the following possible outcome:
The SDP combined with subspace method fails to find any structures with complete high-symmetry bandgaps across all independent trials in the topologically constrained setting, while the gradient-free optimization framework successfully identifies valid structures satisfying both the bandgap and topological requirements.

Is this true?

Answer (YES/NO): YES